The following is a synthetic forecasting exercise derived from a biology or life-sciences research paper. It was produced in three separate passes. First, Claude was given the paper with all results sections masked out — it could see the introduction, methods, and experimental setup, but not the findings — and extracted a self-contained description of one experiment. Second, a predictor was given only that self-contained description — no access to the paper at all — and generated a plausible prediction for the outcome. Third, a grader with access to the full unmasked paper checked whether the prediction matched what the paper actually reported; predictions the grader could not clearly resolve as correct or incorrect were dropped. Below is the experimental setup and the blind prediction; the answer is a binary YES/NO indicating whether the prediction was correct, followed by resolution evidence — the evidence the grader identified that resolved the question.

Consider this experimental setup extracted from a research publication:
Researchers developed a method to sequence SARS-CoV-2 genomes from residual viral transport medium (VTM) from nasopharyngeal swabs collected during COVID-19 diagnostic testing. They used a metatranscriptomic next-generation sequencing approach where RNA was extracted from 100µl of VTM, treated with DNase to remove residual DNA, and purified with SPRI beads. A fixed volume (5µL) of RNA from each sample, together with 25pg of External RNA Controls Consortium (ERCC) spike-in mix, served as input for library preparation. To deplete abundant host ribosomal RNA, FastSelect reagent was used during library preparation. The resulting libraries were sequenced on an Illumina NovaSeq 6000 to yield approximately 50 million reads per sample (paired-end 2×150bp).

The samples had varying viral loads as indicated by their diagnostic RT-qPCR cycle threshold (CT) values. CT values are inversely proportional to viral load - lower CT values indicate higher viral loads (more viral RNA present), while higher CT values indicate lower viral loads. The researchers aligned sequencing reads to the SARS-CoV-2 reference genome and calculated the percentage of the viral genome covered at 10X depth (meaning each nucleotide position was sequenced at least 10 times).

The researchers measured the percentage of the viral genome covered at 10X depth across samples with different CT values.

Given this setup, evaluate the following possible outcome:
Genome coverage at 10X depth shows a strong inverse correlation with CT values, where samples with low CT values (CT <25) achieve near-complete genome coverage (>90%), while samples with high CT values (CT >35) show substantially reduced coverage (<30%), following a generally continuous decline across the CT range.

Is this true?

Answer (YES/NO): NO